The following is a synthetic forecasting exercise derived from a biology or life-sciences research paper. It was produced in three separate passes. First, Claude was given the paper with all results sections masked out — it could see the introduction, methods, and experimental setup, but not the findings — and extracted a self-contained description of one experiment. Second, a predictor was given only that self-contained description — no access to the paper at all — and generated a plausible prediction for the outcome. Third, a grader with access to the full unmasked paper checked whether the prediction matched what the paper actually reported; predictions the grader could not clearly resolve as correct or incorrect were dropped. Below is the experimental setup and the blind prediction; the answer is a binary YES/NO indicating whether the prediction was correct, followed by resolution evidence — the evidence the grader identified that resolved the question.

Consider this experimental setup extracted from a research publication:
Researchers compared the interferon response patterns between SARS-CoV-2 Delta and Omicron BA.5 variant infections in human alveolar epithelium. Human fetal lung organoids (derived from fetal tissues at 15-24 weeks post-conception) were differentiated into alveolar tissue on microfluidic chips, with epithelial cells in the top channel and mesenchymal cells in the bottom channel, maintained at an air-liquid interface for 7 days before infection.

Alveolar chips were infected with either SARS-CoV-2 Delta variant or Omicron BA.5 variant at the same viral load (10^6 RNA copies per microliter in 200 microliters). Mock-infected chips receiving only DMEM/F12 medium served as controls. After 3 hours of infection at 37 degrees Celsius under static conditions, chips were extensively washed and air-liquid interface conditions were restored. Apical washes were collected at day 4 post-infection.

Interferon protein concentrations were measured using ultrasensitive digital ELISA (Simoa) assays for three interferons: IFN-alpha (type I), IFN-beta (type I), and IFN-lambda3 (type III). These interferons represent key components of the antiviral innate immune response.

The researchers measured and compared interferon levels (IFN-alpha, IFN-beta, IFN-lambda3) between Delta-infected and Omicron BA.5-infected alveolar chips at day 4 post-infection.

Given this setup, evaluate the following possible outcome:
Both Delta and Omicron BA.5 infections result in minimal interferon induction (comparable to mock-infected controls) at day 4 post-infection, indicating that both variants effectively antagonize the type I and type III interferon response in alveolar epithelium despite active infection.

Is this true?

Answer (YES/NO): NO